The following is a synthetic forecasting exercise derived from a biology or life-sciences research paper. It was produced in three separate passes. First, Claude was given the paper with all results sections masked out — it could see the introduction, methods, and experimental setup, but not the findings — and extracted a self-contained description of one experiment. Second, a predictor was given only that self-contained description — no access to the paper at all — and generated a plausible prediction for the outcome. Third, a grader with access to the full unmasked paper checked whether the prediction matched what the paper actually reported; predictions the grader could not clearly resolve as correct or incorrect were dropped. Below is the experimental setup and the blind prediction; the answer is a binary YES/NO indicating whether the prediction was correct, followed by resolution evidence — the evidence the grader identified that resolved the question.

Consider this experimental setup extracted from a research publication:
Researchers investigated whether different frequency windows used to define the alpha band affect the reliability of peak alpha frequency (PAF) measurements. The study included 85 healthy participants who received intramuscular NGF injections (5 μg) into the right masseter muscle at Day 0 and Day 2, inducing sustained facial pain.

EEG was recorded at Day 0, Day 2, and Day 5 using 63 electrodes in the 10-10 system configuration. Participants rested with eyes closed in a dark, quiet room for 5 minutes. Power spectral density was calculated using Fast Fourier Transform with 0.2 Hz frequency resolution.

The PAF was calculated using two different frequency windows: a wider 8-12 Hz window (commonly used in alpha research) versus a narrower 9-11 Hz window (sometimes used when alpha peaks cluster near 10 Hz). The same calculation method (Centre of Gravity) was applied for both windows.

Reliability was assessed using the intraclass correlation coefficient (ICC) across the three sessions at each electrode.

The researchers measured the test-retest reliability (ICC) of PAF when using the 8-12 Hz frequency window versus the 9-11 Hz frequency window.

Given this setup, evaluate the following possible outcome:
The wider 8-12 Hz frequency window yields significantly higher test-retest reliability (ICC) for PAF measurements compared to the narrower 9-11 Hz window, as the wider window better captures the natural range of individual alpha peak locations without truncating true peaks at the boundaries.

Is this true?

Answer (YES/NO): NO